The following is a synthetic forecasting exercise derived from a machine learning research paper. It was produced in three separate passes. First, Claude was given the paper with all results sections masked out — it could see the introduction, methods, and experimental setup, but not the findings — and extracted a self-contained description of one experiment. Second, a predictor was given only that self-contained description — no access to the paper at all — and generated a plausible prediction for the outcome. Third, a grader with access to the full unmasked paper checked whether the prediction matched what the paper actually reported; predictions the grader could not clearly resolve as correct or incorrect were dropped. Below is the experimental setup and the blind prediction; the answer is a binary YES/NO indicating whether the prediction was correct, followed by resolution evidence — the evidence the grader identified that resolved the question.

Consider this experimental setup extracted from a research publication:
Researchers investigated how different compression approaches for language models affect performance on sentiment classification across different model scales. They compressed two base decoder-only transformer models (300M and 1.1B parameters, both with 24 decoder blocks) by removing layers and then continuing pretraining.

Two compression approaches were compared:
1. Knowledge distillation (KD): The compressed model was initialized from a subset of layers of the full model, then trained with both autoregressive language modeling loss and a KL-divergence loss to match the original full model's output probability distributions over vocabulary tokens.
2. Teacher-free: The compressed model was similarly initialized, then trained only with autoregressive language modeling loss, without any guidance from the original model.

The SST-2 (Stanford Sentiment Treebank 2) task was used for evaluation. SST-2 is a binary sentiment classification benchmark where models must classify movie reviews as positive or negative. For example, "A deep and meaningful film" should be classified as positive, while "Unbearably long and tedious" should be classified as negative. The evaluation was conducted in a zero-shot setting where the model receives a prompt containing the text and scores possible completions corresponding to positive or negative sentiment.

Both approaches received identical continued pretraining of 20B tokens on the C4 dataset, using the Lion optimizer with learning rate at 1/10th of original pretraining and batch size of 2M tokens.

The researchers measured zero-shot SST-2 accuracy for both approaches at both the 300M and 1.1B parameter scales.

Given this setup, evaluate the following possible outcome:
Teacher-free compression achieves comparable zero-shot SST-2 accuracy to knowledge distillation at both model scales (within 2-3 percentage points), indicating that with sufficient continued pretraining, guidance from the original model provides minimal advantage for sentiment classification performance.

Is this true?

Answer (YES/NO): NO